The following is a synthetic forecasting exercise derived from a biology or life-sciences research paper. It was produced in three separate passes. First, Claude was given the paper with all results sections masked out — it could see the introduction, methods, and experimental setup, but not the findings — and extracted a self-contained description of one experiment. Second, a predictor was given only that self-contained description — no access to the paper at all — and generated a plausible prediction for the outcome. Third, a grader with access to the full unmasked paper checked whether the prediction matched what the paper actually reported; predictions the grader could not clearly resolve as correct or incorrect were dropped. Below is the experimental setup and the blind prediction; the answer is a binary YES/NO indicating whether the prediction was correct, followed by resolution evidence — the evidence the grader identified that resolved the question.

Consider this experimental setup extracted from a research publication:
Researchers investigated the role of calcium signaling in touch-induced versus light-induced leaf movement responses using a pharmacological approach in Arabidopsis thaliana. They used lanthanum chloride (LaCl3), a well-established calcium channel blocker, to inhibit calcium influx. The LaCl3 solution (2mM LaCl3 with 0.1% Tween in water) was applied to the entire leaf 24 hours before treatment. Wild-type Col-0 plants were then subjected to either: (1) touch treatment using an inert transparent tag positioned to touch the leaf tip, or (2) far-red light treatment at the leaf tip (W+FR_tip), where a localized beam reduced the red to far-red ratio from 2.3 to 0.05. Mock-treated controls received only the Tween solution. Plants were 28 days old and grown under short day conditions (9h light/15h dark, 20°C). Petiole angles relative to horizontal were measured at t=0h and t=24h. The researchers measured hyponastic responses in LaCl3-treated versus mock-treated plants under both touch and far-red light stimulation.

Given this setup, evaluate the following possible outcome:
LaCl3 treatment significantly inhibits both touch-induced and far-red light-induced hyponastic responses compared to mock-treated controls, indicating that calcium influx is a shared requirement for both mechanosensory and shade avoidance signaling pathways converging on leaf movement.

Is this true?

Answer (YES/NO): NO